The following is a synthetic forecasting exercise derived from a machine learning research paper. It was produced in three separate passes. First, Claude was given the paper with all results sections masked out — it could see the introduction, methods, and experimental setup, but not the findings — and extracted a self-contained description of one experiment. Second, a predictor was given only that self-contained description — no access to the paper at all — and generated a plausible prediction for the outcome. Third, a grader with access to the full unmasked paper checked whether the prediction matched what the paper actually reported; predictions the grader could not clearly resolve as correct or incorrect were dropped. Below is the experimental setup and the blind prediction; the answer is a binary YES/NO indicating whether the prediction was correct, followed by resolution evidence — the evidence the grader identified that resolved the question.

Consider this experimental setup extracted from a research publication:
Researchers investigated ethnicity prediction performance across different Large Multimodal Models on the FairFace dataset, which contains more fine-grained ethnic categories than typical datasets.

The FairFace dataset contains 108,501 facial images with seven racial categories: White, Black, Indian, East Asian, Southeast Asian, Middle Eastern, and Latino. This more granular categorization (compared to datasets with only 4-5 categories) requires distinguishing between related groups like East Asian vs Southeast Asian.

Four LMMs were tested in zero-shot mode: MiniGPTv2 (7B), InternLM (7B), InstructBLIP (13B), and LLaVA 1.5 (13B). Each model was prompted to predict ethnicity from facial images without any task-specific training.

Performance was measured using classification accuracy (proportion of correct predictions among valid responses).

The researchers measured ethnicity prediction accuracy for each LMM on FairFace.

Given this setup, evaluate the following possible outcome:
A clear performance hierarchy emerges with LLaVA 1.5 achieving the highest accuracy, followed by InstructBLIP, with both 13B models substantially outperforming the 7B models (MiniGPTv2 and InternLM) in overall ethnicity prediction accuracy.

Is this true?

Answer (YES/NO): YES